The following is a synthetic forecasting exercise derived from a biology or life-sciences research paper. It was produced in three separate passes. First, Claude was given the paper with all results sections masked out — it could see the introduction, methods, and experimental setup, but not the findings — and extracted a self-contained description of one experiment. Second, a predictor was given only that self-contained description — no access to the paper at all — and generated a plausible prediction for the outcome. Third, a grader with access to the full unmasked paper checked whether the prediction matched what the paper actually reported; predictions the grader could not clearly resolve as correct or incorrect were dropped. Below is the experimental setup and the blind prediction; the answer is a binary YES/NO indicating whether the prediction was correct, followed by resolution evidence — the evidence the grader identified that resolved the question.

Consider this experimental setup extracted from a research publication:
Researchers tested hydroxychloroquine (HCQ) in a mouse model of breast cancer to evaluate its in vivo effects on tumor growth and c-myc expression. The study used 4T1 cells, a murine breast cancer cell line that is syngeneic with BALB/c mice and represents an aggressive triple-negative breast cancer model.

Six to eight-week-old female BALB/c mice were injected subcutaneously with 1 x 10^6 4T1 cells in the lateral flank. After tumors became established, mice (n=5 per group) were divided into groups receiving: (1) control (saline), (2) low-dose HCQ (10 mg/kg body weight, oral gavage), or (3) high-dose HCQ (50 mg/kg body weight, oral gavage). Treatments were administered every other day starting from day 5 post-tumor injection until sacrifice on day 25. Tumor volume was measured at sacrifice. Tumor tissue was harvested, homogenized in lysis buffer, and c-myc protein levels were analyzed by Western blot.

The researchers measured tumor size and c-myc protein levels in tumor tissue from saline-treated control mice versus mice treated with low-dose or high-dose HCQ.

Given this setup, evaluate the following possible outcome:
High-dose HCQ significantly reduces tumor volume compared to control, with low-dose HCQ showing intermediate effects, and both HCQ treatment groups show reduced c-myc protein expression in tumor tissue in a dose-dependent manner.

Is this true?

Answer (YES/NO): NO